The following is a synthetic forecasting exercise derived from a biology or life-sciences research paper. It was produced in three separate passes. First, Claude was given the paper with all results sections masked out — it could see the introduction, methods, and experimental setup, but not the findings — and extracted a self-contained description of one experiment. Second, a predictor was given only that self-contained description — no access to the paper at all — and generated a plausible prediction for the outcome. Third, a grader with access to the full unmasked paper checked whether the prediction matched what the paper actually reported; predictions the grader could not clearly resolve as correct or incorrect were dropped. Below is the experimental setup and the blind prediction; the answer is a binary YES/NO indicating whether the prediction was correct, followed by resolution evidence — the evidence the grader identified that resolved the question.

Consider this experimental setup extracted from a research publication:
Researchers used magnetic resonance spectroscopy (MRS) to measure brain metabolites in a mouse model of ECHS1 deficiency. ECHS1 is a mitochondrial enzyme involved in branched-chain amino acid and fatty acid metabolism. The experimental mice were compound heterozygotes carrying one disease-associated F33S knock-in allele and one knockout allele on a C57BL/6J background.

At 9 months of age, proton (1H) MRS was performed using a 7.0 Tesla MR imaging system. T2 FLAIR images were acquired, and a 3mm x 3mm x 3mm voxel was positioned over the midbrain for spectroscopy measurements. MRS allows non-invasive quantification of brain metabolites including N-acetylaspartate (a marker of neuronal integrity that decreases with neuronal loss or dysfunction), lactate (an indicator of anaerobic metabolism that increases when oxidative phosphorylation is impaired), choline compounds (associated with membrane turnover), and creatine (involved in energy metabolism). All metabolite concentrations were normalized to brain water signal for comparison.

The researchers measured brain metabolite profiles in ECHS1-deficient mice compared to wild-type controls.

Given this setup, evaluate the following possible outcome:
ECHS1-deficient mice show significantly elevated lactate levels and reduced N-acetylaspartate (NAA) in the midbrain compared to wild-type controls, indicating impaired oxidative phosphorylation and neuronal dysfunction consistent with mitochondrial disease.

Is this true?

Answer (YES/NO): NO